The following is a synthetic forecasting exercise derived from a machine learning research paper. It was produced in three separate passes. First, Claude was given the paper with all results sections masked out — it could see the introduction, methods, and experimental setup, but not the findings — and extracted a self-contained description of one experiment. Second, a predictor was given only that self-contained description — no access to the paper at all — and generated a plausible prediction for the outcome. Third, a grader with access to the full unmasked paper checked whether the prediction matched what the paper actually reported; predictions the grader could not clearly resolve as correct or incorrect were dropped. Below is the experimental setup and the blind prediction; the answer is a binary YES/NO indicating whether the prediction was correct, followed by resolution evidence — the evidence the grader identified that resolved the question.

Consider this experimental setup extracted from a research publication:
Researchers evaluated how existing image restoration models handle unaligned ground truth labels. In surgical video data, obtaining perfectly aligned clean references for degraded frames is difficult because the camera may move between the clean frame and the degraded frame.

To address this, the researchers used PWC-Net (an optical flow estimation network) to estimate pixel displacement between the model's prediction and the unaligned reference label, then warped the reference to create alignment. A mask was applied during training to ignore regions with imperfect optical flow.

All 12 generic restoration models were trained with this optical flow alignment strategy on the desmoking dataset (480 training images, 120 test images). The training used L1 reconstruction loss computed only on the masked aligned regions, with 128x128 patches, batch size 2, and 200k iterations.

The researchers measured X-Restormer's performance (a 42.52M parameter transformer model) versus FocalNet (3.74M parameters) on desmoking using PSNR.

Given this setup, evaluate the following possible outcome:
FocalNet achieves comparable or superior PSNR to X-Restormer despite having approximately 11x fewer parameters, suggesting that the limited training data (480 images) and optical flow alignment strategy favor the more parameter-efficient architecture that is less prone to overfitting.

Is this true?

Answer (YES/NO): YES